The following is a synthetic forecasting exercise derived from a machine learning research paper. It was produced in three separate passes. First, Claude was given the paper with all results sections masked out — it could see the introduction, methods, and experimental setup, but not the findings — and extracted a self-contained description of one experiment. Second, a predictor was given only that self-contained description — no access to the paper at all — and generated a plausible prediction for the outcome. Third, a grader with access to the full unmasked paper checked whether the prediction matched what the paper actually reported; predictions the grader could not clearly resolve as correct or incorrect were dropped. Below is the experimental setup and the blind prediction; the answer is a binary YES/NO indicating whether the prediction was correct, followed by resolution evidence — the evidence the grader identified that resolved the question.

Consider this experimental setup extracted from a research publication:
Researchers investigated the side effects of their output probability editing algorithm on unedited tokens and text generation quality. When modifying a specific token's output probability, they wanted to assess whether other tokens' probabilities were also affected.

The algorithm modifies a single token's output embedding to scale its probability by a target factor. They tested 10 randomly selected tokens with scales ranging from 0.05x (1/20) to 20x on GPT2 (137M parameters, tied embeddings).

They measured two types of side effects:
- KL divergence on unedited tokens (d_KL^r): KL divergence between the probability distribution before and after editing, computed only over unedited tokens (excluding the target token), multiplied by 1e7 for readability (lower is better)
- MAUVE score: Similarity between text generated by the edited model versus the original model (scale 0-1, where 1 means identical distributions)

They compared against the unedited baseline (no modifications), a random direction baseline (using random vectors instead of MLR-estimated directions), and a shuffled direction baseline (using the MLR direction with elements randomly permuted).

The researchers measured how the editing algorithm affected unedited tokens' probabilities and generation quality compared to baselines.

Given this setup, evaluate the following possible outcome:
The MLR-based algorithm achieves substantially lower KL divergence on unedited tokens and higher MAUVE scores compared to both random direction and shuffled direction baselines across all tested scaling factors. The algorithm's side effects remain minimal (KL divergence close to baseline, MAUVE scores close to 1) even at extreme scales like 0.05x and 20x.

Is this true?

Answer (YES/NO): NO